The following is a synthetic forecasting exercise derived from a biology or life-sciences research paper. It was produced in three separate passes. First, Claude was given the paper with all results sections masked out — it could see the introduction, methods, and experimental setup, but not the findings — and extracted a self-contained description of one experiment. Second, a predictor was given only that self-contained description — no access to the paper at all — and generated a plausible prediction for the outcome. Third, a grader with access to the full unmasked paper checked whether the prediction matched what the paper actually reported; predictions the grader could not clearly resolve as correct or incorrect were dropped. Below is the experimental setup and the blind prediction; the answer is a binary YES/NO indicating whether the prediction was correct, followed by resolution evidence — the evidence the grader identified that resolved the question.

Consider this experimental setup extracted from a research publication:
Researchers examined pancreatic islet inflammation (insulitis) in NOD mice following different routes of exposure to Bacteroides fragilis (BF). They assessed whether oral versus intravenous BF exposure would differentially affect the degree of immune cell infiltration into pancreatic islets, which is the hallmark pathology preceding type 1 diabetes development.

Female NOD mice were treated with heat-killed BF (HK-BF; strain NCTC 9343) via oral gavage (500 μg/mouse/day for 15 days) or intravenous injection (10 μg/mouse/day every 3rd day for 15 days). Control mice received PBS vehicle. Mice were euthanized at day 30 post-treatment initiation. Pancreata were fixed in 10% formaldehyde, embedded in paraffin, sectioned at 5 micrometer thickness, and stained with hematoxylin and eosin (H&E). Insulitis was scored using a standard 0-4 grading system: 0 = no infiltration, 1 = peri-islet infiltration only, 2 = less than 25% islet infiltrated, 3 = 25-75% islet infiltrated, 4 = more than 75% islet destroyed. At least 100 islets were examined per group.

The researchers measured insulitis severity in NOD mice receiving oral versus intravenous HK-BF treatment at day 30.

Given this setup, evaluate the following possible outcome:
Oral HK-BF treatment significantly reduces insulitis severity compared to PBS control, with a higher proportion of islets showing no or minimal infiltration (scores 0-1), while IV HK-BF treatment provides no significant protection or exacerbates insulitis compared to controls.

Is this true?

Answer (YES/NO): YES